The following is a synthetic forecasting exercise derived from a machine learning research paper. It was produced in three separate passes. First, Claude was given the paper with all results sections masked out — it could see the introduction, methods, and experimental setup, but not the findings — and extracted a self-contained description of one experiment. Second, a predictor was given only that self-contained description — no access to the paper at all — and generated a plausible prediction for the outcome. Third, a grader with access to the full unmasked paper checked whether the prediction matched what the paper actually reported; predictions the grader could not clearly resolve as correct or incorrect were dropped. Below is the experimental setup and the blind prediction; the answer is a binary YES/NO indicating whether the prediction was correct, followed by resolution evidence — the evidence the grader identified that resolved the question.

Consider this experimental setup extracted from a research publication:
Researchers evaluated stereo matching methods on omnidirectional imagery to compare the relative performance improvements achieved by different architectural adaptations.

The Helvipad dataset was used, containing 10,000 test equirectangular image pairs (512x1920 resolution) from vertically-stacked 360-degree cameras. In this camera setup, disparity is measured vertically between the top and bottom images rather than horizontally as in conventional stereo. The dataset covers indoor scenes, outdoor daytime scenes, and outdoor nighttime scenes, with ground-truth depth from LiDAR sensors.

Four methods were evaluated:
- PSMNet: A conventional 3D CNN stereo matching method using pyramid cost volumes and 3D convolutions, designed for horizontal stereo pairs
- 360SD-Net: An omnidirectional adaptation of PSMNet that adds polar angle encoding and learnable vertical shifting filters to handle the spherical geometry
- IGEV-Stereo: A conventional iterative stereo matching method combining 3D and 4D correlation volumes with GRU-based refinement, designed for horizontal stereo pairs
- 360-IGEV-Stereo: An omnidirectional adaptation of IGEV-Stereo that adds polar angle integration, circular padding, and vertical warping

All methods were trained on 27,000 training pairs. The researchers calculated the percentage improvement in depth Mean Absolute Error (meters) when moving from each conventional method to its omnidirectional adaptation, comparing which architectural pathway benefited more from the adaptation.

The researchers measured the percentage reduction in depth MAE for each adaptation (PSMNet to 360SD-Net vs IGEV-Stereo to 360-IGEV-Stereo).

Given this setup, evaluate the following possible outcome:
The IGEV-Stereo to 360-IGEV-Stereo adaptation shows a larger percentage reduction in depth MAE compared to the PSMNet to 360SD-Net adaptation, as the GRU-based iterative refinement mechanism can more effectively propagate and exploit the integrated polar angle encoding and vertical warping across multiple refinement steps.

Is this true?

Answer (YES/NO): NO